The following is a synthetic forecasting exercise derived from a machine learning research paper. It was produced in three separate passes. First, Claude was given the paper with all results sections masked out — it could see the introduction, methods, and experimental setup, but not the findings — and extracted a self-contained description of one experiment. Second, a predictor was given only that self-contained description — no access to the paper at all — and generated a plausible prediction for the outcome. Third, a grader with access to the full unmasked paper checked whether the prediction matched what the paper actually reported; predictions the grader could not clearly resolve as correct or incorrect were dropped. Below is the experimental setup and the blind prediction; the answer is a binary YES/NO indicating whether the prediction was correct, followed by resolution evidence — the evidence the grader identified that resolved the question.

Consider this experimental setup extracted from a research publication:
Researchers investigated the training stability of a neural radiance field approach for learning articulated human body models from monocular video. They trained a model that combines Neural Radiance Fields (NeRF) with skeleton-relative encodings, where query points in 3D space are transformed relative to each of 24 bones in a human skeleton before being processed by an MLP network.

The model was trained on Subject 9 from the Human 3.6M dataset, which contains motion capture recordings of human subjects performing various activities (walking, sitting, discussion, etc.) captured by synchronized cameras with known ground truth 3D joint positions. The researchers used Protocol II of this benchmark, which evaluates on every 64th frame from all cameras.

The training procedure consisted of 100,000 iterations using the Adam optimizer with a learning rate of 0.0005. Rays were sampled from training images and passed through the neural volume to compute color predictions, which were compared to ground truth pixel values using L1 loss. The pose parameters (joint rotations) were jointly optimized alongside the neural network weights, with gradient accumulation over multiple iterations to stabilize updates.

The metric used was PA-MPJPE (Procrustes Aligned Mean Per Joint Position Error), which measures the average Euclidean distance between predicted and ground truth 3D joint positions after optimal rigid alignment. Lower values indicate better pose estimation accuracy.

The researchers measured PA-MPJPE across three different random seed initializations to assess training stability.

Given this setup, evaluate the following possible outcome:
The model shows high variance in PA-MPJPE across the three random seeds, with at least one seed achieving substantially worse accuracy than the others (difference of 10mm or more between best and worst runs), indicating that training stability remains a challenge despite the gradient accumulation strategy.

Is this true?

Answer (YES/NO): NO